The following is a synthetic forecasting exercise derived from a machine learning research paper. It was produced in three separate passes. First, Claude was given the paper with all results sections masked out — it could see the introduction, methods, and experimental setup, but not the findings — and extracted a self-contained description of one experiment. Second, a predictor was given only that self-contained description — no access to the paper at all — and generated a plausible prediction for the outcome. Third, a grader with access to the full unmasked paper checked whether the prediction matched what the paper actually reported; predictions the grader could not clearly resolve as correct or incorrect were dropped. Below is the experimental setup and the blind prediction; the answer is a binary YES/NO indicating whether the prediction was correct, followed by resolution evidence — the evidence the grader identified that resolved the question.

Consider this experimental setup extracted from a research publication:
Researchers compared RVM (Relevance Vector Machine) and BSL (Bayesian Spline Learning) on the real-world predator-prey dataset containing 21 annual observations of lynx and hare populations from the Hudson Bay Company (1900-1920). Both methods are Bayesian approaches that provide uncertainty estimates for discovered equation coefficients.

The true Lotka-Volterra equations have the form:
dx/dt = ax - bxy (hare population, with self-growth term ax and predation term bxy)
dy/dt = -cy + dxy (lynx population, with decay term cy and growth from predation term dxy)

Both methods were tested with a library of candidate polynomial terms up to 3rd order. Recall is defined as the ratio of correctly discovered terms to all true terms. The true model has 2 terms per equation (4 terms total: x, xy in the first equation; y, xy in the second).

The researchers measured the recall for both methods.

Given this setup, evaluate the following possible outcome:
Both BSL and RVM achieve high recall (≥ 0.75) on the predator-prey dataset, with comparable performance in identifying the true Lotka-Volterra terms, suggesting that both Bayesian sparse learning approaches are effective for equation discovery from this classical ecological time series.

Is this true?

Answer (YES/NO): YES